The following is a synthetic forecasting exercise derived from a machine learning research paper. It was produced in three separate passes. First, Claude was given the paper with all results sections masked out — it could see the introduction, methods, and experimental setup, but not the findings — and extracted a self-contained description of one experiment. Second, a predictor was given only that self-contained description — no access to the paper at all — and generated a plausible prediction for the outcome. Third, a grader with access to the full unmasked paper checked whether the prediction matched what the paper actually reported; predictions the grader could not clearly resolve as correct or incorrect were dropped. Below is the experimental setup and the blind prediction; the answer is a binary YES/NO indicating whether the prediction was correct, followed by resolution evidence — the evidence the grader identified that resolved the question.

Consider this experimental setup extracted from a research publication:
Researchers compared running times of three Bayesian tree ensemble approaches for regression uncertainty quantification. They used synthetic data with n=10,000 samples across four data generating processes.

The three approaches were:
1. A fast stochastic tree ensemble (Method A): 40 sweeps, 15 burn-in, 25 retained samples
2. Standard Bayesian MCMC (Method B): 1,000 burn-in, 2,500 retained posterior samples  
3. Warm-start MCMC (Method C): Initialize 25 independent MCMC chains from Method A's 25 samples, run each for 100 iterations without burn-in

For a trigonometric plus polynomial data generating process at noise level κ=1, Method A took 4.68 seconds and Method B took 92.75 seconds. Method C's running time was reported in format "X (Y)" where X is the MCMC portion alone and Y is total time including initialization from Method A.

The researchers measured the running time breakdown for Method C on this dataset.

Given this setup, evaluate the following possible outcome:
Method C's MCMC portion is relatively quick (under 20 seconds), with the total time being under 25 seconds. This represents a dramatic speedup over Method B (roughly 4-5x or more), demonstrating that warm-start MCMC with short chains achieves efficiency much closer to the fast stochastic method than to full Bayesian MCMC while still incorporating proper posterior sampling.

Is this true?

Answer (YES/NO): NO